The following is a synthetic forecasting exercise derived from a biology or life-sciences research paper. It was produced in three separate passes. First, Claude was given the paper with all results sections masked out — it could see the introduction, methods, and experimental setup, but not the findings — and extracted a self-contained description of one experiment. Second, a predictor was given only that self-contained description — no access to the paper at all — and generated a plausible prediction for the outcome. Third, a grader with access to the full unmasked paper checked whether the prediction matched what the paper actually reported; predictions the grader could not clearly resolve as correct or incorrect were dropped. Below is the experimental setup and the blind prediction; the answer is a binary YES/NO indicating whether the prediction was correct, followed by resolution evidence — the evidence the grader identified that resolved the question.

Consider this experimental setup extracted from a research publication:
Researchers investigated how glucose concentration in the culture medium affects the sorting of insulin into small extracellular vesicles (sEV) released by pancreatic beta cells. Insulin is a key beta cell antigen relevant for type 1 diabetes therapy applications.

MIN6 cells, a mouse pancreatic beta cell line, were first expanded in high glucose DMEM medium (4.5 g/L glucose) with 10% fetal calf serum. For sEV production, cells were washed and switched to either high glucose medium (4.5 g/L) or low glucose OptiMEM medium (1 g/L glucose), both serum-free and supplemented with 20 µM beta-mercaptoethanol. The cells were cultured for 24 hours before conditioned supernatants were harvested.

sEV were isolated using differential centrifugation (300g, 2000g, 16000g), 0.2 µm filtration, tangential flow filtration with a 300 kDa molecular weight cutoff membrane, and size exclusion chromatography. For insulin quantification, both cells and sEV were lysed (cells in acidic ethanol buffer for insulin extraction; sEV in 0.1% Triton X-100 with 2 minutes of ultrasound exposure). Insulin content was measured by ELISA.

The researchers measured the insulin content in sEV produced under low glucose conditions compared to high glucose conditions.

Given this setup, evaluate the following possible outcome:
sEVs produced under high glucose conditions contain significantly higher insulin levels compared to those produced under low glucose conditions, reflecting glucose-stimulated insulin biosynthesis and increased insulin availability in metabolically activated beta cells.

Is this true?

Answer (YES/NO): NO